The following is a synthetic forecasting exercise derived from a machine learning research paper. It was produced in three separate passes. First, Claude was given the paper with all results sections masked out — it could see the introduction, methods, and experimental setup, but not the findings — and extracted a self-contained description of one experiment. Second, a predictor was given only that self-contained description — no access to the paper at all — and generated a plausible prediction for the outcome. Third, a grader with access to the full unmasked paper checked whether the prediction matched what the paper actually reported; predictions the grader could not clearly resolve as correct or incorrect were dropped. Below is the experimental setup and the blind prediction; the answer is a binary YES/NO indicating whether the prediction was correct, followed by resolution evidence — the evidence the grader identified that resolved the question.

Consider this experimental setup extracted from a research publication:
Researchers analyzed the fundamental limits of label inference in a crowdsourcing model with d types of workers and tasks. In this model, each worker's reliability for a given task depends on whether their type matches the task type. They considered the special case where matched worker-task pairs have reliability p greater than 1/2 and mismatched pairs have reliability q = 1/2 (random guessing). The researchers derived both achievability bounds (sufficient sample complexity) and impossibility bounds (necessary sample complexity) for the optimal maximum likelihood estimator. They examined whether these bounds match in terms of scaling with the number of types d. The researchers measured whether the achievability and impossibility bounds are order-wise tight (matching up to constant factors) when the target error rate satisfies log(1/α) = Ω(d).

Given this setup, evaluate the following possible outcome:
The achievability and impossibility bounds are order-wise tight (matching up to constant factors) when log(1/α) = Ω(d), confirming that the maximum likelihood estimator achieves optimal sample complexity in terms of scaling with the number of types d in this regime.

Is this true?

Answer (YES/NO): YES